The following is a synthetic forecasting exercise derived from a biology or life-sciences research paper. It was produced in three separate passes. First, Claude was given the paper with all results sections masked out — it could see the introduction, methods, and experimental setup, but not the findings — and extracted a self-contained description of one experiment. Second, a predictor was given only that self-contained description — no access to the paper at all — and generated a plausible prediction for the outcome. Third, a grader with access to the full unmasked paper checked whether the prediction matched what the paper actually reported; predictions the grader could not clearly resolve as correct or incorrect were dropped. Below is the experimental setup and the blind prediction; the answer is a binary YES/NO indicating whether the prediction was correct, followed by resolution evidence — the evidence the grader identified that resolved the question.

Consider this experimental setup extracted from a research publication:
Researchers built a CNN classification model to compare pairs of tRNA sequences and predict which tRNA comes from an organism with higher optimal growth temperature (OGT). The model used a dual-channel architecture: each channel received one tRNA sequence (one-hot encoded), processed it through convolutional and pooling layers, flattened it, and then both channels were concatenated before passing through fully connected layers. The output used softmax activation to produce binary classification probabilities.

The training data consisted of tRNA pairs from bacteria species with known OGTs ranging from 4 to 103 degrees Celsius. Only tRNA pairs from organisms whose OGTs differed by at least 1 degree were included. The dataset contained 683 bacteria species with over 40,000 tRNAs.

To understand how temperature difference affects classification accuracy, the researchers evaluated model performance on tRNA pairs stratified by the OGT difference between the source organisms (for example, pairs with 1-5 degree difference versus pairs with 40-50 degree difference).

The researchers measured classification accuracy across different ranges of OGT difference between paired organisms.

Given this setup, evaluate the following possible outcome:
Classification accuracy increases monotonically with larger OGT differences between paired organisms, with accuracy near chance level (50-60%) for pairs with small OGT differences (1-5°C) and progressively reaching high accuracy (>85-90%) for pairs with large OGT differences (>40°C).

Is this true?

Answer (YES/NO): NO